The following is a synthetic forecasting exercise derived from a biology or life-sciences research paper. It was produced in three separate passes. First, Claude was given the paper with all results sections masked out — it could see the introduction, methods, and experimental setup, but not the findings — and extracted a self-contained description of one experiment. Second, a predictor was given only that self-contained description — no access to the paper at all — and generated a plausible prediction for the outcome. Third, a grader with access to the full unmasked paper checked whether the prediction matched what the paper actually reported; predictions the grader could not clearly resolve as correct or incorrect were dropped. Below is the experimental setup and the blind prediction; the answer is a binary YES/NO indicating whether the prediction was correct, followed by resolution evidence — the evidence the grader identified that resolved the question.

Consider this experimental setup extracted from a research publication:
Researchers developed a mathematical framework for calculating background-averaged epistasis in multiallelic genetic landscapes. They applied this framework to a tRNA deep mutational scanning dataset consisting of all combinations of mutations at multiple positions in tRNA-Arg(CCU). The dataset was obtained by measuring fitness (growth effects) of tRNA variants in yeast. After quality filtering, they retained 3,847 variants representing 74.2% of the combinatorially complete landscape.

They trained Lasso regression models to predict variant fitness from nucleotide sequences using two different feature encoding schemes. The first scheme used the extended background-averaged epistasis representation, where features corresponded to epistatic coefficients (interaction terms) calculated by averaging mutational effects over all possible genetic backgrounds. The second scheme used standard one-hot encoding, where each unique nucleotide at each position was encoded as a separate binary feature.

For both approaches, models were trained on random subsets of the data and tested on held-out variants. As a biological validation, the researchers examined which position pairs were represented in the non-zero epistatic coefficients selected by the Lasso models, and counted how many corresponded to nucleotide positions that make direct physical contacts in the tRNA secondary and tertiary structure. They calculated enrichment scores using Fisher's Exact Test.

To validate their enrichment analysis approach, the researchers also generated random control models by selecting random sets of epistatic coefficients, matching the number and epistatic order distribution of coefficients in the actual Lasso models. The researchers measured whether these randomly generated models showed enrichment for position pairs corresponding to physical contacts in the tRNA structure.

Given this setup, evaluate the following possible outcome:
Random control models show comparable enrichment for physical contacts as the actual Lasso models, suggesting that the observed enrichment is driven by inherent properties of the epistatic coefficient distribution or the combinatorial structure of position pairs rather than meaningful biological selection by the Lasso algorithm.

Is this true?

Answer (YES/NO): NO